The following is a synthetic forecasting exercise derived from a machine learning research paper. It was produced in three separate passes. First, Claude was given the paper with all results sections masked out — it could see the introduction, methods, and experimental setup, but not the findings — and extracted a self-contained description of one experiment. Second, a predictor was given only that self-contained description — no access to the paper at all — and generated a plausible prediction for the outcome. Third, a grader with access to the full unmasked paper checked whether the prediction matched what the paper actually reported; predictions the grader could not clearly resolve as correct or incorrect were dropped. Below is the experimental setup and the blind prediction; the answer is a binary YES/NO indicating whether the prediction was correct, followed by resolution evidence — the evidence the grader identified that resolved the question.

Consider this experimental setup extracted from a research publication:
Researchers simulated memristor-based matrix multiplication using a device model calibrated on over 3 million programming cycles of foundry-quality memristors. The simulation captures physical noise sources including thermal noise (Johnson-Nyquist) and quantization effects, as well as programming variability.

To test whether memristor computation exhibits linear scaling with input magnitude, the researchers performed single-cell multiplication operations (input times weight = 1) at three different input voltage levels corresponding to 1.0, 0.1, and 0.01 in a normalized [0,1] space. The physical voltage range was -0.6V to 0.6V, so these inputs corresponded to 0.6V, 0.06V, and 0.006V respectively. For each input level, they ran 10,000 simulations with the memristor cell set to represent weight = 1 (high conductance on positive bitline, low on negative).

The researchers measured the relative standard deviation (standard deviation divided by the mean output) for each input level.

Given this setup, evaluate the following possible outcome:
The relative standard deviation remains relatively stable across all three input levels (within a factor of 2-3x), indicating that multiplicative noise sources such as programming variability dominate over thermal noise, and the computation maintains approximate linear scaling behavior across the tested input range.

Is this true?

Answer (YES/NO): YES